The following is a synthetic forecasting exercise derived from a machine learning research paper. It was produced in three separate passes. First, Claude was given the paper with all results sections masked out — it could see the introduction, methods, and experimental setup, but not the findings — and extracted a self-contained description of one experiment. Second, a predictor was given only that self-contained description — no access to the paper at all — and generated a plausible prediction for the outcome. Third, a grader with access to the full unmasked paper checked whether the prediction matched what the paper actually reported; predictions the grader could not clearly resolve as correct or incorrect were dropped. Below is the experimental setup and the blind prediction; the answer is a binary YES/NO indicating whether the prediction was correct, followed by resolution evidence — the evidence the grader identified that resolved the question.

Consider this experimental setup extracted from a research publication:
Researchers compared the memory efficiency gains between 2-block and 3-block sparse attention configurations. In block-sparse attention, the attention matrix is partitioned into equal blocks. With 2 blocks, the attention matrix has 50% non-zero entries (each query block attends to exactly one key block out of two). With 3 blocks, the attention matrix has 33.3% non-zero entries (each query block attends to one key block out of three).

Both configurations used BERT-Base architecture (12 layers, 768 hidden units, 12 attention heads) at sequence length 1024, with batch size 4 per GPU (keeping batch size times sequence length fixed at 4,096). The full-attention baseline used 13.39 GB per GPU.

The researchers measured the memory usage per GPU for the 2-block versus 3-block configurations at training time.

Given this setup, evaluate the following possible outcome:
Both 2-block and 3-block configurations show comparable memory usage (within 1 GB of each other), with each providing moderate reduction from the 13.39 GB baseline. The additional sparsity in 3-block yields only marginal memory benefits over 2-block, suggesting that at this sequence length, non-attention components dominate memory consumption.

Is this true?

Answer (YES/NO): NO